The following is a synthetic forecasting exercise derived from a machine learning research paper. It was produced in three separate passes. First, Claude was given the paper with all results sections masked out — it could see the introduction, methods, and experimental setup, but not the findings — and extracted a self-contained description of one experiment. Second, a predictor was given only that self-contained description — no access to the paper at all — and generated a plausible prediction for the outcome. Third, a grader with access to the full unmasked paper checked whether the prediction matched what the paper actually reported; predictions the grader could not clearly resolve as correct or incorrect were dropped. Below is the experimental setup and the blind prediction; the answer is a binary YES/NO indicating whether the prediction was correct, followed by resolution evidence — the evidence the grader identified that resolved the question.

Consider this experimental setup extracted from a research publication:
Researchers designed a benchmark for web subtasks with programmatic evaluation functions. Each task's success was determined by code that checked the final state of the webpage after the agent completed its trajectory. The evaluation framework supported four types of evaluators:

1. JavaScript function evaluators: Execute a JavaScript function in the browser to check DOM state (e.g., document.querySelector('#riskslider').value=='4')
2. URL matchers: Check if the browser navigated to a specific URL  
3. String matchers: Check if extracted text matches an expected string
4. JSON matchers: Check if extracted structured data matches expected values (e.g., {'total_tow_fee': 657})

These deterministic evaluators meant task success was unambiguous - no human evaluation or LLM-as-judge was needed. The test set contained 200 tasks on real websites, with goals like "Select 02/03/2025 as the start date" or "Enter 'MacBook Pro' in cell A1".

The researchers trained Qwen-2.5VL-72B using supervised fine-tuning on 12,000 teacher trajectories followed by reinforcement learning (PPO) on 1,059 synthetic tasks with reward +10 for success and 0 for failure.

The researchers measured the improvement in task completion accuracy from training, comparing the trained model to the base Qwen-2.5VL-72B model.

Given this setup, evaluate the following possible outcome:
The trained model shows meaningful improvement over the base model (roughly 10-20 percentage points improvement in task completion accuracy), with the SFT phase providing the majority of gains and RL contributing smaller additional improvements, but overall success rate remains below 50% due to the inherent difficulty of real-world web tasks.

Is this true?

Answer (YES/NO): NO